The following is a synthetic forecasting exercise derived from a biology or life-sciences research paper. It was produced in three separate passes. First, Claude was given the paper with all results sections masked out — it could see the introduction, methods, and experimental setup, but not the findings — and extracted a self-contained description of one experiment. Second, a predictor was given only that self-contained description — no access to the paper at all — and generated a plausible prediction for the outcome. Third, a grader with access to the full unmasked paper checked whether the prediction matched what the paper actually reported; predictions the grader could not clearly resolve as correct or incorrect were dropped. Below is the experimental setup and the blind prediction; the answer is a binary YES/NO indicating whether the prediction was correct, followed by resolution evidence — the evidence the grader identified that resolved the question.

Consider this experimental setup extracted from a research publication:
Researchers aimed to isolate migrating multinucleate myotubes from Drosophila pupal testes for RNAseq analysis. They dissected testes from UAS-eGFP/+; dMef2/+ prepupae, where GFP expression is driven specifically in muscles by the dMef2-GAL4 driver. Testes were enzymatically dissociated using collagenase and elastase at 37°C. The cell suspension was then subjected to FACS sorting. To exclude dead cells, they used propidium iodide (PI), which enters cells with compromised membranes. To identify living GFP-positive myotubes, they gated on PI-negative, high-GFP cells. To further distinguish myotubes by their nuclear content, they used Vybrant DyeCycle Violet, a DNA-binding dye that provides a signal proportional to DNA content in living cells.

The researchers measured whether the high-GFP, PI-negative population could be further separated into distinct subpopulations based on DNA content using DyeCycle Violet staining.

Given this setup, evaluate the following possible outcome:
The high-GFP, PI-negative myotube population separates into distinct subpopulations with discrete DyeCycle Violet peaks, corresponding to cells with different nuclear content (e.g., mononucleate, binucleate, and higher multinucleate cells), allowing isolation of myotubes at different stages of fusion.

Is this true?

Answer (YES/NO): YES